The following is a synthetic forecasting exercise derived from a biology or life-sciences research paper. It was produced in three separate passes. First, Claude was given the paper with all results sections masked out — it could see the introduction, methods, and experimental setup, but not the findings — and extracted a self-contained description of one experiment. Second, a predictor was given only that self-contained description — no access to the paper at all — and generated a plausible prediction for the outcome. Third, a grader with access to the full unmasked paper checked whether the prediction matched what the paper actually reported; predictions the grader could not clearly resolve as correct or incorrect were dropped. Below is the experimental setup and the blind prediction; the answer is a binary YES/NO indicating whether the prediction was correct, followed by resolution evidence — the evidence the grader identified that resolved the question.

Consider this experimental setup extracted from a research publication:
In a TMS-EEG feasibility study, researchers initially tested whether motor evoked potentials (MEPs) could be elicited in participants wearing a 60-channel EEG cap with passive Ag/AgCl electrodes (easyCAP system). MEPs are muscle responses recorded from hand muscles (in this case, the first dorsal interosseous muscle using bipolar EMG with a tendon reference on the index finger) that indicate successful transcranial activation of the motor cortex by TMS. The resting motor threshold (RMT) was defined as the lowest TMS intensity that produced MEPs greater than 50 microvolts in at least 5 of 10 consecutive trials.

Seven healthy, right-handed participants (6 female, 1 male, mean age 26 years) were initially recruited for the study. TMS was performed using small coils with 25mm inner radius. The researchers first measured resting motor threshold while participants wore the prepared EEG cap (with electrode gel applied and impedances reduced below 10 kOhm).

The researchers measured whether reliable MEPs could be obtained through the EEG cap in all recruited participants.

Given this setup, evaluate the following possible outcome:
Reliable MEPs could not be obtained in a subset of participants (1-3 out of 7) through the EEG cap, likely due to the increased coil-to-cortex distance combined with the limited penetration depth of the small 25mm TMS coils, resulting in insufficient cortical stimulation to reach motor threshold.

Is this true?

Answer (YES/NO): YES